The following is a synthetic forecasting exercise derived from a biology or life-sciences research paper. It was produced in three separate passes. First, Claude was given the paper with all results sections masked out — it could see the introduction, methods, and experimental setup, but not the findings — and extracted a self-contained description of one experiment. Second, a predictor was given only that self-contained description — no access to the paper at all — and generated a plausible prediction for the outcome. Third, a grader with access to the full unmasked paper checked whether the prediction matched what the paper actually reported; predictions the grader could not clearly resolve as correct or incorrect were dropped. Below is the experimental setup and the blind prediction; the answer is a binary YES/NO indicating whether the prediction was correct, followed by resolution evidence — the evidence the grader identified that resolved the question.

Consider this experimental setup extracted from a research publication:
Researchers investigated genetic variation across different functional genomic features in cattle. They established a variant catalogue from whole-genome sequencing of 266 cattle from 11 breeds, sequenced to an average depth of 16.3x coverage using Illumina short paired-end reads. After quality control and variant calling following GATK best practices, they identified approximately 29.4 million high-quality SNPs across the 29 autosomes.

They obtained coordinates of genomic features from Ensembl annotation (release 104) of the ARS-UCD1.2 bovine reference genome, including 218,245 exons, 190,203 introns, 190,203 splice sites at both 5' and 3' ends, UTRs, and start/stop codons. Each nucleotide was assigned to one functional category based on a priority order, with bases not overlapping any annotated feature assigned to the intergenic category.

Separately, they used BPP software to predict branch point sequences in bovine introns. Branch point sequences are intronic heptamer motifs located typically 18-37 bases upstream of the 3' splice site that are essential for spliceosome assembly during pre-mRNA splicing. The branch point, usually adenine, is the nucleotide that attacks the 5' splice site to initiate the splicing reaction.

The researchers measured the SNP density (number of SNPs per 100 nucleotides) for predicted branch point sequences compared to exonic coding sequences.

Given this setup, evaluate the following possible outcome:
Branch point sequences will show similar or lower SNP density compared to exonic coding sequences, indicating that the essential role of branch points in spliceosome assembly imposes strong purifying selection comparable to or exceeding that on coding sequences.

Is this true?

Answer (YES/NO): YES